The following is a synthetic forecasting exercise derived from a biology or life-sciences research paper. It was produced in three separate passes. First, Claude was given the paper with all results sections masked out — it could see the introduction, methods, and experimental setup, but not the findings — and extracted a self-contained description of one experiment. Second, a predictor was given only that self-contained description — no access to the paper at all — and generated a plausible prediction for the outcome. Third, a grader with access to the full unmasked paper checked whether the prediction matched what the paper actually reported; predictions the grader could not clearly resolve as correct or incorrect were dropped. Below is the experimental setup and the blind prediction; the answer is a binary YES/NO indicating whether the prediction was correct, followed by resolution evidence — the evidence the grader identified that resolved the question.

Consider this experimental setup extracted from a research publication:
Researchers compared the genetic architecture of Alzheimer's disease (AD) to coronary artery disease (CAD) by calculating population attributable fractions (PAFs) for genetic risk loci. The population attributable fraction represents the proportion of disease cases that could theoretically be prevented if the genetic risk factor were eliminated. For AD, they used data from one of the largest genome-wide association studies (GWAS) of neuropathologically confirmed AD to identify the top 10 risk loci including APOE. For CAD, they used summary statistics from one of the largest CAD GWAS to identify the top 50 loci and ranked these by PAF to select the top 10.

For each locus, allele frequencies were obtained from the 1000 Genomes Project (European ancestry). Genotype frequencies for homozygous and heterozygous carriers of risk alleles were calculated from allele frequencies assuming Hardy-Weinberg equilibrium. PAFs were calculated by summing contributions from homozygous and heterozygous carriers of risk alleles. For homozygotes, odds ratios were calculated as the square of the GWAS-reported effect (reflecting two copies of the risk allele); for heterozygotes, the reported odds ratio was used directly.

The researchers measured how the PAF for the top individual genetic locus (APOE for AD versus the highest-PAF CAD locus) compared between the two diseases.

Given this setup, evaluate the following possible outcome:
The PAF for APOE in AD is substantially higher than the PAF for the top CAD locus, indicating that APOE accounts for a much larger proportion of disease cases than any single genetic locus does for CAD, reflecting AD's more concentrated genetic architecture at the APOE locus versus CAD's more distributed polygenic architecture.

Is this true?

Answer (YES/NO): YES